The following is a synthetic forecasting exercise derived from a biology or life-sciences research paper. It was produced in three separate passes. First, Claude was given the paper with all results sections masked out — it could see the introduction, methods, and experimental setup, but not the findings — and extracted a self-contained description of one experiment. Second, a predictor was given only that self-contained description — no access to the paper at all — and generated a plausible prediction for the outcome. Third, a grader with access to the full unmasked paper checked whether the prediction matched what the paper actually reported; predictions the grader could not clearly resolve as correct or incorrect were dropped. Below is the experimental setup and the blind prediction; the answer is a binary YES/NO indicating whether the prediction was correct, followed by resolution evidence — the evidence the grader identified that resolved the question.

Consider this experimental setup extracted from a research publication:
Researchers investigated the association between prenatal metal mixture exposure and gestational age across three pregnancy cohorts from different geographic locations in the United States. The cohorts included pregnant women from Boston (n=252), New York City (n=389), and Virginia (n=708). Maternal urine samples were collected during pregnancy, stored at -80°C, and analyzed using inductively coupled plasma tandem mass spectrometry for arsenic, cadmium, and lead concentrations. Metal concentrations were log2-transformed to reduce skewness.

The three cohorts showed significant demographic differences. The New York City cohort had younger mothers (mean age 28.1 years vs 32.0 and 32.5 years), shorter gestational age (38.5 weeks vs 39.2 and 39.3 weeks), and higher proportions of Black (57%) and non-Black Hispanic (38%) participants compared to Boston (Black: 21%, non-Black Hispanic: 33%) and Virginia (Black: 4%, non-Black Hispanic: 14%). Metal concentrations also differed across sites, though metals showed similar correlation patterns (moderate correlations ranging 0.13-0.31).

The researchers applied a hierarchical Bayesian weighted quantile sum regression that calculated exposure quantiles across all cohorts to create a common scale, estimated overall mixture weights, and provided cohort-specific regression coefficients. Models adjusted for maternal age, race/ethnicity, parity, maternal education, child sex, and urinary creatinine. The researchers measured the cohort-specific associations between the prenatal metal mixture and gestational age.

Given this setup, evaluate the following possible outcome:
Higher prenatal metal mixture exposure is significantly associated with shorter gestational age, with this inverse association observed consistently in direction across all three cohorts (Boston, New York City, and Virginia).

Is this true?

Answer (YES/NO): NO